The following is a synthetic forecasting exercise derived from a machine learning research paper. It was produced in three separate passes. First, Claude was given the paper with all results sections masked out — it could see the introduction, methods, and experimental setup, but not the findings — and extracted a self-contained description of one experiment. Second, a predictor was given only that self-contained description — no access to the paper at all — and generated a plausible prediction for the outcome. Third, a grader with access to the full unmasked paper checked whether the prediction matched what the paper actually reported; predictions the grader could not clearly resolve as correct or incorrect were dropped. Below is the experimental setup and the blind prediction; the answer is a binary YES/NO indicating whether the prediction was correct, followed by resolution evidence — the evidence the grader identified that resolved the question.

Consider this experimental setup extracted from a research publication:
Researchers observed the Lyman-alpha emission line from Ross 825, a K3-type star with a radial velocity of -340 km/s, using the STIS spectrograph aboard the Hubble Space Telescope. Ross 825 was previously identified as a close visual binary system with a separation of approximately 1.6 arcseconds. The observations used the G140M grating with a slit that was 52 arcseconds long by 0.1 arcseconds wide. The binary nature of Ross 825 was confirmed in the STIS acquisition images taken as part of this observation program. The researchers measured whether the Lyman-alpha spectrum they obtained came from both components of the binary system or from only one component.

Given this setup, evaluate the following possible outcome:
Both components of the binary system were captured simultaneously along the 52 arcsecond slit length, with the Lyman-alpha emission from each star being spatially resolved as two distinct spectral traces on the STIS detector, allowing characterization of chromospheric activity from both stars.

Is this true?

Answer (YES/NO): NO